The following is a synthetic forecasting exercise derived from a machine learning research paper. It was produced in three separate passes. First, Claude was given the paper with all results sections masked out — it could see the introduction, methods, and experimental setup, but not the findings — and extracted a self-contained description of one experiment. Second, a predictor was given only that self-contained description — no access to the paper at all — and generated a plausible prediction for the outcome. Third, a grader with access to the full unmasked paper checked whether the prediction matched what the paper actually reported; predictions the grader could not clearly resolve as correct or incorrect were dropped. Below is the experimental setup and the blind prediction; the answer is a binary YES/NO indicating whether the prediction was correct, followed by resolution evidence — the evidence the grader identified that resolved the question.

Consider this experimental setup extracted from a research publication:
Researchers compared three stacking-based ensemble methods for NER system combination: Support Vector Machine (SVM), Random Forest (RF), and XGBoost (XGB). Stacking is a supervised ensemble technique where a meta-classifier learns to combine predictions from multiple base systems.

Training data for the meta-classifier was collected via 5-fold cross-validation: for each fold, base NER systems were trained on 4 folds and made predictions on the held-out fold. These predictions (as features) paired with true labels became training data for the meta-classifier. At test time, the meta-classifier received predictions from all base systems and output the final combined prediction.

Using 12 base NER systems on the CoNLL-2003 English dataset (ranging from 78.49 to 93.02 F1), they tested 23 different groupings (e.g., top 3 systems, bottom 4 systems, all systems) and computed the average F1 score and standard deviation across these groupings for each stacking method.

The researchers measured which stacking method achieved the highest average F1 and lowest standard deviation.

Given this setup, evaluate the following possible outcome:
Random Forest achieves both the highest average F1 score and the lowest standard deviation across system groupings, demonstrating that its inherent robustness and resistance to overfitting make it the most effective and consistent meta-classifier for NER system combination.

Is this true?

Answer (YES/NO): NO